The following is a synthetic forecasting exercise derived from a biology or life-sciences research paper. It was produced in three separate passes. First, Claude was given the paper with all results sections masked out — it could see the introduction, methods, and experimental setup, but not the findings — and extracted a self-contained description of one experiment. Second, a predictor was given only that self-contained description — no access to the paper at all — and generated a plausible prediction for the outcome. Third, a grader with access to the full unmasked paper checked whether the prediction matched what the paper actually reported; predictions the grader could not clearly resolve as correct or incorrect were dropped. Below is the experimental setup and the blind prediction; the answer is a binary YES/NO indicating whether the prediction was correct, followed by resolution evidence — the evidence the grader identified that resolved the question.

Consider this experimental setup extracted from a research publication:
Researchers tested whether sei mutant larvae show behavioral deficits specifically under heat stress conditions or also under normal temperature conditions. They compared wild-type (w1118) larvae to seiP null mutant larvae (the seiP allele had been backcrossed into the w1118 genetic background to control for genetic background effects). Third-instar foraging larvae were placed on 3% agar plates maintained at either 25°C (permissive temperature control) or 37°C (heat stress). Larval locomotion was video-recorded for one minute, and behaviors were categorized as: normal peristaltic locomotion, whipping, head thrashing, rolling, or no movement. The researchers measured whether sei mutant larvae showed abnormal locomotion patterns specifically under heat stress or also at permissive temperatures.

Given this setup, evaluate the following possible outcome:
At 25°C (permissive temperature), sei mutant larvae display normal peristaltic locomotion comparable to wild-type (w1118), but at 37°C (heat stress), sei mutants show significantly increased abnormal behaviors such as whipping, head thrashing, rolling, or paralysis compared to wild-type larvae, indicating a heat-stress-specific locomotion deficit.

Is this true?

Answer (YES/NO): YES